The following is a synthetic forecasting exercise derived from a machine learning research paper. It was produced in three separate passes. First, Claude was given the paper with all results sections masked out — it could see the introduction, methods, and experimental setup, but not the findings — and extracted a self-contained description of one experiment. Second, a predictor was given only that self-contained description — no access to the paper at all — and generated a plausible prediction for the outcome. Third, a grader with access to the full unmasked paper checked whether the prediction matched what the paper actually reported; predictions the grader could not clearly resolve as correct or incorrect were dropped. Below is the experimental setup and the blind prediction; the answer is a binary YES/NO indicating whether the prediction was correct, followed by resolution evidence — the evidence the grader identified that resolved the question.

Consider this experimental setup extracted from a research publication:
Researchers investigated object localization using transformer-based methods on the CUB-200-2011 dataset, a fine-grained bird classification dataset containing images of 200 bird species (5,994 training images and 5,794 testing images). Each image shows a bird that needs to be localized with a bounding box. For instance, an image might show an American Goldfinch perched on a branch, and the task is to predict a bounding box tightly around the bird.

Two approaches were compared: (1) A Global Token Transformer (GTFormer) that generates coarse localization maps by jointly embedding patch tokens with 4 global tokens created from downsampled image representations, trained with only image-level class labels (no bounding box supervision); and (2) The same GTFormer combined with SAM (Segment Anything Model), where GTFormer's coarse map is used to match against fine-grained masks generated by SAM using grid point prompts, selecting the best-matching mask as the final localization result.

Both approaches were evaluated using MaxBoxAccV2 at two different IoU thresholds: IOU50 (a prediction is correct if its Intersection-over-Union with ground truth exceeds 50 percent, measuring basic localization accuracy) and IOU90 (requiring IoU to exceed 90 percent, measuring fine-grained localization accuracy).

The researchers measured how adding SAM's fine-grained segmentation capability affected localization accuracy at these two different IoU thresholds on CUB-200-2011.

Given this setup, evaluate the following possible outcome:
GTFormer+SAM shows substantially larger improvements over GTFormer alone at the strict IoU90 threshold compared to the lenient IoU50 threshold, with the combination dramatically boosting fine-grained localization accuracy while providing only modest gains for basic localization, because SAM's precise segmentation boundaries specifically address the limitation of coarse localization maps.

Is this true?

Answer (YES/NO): NO